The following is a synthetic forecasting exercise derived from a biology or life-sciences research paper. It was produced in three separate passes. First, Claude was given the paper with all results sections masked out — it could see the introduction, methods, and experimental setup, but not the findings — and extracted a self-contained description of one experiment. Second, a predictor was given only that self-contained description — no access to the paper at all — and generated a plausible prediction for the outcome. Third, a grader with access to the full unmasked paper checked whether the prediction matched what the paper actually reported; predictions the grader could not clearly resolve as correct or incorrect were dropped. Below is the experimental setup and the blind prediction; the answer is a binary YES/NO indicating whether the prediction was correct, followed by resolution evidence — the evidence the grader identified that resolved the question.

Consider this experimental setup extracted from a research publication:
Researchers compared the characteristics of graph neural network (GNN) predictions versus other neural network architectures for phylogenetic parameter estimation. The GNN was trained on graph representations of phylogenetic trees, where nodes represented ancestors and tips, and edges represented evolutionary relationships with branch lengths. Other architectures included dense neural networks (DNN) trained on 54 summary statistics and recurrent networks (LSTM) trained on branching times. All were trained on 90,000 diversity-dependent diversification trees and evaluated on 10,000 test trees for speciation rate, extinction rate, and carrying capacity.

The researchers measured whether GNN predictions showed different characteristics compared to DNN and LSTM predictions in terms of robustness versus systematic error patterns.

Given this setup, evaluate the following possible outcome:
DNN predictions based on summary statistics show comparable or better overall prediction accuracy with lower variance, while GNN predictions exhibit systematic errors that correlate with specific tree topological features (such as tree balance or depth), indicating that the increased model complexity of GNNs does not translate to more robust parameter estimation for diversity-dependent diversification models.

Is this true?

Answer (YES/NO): NO